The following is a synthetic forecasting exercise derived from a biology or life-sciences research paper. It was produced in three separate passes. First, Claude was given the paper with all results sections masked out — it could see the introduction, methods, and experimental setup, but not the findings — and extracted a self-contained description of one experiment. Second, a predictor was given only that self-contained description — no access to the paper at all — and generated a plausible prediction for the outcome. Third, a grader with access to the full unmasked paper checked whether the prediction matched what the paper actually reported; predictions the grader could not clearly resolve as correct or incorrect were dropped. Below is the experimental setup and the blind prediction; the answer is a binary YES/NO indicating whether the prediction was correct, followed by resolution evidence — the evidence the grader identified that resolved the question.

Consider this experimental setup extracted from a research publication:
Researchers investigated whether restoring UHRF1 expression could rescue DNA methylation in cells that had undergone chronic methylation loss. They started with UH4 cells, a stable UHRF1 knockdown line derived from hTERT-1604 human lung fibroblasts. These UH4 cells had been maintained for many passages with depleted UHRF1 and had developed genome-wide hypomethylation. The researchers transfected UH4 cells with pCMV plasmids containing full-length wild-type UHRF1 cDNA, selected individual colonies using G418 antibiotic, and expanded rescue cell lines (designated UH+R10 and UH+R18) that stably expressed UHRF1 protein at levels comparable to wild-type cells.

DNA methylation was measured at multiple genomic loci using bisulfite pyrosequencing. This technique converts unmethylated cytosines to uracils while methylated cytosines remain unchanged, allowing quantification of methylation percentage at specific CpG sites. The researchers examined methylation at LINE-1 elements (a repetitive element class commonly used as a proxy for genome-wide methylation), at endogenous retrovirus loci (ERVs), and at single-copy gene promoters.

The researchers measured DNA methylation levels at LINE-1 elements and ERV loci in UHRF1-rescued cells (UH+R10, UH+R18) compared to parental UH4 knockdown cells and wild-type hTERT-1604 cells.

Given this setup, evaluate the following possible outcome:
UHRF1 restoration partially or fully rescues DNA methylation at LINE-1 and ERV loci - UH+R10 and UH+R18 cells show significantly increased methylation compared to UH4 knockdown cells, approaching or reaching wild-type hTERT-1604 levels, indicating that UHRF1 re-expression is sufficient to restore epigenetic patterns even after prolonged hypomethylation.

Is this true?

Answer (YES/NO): NO